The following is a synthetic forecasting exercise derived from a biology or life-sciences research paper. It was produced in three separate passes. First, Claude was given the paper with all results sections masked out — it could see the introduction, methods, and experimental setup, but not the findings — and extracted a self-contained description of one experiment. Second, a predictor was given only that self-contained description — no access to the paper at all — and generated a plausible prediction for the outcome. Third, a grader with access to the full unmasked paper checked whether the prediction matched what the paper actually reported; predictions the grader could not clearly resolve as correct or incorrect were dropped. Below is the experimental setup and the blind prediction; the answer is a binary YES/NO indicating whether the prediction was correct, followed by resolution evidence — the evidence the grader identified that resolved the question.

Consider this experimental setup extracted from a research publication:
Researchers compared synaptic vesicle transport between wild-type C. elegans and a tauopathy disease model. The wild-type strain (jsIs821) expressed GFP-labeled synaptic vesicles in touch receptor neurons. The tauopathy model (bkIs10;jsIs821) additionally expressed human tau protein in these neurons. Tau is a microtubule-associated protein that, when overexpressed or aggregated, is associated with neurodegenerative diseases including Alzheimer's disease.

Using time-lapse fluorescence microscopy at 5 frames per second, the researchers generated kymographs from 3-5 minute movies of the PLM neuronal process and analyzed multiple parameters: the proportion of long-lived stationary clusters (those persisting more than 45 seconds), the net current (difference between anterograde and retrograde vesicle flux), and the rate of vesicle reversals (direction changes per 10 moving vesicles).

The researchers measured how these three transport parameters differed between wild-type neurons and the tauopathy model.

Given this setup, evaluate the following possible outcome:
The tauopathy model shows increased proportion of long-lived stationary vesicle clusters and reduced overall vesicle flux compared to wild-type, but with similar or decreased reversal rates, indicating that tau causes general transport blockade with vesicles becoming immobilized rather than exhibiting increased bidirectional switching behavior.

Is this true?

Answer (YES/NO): YES